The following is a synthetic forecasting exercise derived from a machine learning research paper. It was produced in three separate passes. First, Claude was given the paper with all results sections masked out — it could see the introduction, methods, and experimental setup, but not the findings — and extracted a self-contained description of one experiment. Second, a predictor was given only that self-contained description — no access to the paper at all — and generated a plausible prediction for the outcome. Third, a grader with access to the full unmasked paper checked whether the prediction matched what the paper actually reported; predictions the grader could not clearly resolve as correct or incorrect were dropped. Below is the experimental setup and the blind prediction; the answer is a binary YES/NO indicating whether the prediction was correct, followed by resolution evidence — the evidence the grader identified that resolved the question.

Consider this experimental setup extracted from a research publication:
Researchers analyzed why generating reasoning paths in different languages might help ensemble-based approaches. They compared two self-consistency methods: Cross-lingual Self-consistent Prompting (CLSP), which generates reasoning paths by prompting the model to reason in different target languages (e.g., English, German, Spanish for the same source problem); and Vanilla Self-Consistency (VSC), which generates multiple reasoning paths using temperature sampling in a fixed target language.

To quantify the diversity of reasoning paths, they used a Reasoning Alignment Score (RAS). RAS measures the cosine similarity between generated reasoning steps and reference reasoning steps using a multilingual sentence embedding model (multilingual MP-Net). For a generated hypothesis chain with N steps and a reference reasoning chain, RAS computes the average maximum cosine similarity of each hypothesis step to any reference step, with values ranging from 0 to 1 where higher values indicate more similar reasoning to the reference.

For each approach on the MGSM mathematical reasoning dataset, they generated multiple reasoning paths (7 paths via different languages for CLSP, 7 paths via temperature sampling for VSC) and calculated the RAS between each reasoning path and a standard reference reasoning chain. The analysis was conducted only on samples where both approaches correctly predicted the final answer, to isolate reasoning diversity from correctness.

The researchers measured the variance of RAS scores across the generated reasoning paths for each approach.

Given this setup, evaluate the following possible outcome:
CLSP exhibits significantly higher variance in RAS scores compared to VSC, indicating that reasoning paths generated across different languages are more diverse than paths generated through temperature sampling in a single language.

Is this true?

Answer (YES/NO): YES